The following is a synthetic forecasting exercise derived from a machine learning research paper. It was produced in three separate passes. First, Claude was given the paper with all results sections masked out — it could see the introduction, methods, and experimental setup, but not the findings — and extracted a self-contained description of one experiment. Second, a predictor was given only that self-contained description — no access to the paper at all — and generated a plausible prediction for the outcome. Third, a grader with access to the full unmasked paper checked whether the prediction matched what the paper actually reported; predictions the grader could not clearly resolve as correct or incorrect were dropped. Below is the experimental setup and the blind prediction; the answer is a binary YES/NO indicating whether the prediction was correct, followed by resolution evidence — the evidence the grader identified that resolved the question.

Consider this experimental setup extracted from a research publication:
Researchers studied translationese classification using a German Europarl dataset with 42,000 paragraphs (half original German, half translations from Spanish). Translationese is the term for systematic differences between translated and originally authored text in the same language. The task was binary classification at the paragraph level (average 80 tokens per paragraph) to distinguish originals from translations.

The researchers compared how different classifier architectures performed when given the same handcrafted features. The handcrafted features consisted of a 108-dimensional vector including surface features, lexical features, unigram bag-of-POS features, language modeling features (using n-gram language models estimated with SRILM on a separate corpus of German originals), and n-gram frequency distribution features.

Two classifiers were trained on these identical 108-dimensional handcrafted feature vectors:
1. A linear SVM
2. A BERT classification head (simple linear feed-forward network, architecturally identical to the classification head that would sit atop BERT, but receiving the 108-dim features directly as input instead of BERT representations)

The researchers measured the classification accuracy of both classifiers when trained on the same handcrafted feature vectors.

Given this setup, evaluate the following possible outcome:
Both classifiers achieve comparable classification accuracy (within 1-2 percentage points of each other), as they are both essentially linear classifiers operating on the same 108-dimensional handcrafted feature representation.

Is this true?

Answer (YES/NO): YES